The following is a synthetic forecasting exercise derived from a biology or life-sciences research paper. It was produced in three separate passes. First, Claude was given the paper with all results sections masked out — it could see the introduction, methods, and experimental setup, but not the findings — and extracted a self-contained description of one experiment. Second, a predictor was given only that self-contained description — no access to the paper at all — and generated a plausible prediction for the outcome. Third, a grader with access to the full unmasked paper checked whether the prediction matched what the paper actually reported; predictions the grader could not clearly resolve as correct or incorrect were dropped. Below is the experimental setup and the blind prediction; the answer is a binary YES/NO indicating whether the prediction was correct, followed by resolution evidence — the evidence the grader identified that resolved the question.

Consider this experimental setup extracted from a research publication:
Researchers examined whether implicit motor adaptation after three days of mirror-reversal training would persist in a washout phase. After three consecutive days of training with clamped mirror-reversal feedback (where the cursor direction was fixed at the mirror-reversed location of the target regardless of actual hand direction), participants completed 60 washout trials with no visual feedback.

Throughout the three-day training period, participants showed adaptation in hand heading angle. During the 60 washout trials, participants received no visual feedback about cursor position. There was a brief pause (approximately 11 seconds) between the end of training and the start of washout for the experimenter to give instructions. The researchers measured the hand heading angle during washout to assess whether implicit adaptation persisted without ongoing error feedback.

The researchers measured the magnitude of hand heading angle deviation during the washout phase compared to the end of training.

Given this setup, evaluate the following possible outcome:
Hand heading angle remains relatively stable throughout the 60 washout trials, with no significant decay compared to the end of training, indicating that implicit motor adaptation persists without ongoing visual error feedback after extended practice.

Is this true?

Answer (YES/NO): NO